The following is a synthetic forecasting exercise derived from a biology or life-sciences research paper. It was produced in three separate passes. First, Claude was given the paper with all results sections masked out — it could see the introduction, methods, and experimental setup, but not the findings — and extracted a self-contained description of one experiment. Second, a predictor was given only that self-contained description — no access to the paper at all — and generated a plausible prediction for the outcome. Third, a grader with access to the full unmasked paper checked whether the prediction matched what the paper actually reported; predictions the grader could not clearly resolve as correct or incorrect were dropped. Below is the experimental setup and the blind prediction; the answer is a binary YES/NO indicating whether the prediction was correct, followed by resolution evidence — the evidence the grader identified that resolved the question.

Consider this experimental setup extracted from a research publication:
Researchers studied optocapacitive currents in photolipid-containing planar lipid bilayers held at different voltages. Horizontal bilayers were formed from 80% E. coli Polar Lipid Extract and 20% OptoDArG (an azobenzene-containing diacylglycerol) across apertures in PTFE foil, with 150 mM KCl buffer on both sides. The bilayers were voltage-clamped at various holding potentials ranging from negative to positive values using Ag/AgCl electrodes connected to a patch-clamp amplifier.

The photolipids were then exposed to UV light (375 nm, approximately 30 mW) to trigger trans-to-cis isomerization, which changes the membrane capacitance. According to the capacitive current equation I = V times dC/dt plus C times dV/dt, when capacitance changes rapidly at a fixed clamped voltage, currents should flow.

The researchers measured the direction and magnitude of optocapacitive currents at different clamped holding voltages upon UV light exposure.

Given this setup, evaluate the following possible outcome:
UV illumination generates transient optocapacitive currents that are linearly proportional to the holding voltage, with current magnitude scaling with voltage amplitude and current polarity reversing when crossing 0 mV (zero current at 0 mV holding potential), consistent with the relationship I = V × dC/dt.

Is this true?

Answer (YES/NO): YES